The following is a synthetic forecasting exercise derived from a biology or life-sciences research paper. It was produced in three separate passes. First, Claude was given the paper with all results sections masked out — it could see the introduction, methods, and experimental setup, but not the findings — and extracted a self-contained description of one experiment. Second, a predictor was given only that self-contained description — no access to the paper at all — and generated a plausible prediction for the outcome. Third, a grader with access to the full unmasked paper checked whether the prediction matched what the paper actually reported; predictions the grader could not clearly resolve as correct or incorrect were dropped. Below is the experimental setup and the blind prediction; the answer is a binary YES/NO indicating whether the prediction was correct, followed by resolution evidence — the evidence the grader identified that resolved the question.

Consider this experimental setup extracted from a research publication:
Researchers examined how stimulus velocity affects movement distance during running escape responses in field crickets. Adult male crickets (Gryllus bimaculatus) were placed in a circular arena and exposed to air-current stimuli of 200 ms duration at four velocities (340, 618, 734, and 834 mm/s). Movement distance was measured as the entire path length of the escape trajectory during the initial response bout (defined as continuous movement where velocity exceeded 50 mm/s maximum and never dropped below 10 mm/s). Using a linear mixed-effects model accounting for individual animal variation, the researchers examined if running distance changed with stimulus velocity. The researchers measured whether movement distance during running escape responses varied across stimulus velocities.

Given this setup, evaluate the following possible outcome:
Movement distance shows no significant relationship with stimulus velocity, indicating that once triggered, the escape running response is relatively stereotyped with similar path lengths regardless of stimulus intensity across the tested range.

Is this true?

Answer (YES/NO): NO